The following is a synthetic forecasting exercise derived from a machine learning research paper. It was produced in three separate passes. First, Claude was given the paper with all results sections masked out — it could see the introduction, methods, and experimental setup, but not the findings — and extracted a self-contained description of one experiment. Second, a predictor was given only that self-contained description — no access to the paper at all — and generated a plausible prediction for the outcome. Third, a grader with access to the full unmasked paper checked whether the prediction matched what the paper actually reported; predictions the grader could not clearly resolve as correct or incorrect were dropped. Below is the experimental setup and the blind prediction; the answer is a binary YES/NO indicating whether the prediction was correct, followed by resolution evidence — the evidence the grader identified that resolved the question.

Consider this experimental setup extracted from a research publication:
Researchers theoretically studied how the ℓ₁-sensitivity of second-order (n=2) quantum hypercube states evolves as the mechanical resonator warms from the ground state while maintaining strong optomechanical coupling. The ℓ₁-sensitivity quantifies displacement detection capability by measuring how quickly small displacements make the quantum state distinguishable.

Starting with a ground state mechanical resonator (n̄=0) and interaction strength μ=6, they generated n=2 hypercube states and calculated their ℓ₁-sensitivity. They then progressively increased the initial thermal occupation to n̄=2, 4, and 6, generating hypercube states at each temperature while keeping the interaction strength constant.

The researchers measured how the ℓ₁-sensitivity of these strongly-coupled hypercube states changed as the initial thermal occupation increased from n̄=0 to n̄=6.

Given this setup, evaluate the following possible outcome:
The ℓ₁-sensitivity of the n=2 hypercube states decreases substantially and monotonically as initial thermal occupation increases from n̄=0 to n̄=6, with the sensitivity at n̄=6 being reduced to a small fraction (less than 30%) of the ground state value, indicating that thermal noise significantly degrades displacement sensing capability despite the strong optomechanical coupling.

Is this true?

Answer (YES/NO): NO